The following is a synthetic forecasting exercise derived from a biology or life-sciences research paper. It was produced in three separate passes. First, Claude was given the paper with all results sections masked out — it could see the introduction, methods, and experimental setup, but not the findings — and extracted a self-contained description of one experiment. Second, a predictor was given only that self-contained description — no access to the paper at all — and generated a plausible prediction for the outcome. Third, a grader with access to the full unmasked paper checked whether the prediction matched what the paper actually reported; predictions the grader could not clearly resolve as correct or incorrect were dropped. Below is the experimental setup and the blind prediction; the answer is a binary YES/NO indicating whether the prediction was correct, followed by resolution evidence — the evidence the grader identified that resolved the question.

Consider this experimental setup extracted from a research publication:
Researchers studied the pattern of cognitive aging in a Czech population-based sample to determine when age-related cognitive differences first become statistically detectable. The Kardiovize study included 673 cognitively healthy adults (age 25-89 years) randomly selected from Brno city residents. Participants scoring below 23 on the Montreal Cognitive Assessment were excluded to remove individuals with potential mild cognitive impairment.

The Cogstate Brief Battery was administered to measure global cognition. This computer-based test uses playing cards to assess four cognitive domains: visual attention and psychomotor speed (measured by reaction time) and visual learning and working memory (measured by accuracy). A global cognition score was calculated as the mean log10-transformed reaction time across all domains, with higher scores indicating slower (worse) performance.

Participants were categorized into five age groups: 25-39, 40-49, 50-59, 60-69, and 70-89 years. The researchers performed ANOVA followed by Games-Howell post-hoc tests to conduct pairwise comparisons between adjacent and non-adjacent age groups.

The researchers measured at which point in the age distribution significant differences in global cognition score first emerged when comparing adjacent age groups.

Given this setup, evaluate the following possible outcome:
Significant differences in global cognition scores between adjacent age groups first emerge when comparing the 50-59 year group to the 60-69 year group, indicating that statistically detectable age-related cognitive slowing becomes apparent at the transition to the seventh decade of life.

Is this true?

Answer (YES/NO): NO